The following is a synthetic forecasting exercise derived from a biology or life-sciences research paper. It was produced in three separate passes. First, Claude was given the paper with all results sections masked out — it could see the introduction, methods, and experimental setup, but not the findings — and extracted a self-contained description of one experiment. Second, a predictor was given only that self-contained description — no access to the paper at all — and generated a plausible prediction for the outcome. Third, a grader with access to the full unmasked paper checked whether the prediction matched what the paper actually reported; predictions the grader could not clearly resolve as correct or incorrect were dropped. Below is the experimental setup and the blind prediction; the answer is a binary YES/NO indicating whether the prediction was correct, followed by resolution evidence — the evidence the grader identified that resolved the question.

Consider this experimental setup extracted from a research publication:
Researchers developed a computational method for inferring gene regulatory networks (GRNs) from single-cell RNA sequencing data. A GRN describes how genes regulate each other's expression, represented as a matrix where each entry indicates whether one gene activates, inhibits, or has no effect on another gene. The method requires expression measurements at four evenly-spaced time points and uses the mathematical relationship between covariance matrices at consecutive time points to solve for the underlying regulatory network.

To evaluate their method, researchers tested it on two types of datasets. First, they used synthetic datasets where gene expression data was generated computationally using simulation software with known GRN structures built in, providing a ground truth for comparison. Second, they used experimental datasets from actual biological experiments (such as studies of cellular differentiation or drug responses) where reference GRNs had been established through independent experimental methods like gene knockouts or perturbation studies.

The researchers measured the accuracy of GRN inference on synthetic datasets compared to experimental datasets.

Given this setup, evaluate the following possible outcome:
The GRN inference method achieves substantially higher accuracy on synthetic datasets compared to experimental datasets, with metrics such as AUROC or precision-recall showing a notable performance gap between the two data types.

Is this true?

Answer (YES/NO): NO